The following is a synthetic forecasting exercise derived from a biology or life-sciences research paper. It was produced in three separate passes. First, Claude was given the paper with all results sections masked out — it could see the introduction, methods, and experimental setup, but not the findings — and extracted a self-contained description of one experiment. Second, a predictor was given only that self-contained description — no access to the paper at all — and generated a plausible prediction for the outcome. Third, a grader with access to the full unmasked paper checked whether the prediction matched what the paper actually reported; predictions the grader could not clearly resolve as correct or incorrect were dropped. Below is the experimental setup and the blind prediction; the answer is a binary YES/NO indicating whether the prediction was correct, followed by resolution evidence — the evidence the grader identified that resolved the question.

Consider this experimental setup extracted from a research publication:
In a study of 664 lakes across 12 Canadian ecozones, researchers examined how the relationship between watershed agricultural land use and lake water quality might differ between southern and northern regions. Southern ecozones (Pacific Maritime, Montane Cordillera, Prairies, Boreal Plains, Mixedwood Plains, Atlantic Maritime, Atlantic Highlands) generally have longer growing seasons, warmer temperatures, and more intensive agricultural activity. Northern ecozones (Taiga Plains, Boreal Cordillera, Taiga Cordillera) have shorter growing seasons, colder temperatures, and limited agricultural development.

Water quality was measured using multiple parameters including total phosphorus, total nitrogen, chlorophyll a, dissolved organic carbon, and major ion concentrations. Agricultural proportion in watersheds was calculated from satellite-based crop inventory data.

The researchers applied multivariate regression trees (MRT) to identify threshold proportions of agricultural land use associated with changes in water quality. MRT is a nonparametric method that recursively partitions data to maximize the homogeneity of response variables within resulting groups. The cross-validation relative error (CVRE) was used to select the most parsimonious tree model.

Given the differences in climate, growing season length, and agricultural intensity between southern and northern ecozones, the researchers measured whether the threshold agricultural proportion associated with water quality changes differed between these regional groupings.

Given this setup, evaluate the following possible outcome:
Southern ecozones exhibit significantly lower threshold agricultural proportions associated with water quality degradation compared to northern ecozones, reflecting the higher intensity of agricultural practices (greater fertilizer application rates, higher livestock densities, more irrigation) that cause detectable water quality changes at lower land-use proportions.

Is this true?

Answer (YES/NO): NO